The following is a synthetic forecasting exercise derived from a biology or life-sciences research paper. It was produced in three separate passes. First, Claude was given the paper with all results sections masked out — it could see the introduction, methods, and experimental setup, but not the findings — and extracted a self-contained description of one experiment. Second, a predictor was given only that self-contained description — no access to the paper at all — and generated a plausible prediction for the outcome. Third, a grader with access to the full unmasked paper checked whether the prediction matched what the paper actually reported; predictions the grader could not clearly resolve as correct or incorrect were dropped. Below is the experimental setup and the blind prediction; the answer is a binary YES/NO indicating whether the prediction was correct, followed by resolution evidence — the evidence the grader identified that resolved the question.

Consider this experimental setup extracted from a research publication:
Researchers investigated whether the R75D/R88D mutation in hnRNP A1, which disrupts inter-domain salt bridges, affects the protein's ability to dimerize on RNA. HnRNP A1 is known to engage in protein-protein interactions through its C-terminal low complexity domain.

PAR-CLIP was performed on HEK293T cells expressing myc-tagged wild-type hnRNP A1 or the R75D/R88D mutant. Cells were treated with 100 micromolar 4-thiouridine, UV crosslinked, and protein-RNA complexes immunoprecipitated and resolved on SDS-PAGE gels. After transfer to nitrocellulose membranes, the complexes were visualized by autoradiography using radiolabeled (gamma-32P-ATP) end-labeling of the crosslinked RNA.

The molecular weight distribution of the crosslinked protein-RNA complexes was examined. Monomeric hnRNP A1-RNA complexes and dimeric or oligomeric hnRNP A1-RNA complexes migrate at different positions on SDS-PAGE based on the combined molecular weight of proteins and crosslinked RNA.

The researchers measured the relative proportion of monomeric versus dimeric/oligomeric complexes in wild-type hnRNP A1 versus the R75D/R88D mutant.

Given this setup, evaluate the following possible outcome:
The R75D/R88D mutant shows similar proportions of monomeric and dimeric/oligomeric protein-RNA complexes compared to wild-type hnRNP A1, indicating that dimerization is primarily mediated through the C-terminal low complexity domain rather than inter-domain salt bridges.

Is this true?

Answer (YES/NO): NO